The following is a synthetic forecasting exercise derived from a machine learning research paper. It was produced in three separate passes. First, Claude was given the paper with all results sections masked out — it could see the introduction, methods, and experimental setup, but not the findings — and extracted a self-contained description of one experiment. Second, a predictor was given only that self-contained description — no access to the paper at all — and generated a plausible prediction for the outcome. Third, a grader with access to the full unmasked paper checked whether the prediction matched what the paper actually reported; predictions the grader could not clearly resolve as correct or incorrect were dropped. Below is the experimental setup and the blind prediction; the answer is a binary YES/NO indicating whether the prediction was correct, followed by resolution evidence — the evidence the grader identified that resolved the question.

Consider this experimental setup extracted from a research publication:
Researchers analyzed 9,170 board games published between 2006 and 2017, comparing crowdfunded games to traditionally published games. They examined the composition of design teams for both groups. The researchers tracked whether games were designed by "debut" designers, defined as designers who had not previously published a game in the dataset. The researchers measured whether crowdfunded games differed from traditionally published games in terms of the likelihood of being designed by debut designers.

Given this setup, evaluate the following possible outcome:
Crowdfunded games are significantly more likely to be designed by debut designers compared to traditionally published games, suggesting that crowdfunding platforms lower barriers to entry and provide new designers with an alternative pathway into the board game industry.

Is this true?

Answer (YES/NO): YES